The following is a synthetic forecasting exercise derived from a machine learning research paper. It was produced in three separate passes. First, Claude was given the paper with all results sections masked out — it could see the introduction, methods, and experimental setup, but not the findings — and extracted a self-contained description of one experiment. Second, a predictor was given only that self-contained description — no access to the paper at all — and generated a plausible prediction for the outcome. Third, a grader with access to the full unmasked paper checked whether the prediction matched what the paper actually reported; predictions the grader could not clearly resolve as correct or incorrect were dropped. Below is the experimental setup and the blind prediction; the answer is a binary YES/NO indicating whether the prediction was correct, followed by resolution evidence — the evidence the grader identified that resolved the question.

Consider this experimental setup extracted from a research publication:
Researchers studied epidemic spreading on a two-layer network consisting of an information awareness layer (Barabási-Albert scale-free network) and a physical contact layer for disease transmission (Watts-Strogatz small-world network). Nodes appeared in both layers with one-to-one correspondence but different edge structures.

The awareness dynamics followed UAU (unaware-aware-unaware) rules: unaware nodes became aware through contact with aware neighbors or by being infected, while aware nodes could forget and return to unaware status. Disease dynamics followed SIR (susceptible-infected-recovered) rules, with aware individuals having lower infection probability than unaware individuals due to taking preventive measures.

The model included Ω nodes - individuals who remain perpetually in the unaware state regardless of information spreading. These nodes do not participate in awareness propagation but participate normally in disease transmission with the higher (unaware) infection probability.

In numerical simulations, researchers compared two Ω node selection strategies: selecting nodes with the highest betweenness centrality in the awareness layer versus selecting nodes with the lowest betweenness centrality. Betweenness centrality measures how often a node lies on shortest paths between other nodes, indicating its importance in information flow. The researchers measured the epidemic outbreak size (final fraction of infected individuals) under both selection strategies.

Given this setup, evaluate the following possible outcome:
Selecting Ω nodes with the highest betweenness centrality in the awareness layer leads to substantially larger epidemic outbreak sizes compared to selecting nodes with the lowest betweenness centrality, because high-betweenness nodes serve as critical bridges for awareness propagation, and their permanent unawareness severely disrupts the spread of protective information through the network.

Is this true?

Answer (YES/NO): YES